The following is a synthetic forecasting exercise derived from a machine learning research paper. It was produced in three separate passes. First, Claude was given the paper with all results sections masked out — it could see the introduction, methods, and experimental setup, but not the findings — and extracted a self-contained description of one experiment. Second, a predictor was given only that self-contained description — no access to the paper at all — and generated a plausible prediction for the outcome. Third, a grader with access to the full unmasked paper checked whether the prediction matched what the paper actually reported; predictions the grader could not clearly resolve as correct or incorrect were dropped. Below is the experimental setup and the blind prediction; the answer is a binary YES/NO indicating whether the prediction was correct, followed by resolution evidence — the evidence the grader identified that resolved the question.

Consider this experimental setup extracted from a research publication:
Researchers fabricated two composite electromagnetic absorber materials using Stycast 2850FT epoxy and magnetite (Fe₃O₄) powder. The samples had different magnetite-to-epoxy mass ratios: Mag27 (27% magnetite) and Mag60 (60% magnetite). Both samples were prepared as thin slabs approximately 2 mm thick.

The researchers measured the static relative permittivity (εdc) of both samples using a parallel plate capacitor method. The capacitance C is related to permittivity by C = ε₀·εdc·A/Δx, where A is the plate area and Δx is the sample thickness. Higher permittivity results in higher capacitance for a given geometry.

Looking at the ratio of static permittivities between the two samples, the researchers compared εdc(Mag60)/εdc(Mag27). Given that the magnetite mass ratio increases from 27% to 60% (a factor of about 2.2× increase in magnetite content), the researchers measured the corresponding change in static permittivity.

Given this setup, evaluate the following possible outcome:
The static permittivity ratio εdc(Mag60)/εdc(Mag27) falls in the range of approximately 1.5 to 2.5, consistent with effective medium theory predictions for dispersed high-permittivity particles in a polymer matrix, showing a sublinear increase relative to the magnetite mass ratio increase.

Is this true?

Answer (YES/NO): NO